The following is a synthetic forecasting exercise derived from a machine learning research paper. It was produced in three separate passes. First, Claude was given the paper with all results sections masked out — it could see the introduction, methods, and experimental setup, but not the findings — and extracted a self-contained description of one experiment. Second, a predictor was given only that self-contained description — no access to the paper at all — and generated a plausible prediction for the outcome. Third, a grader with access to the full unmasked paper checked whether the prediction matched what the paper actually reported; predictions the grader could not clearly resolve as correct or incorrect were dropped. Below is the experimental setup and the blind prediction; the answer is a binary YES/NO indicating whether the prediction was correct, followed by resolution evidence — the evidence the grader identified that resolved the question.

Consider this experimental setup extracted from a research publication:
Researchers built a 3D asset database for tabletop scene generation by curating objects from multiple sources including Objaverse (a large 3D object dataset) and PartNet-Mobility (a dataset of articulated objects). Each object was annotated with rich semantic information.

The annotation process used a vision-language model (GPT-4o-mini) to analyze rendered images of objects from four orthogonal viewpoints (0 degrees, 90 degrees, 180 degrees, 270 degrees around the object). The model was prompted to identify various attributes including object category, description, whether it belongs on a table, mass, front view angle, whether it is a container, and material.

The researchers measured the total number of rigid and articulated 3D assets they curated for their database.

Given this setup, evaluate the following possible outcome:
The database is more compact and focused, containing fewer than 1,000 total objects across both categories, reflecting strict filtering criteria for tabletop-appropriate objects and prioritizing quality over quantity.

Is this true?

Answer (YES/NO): NO